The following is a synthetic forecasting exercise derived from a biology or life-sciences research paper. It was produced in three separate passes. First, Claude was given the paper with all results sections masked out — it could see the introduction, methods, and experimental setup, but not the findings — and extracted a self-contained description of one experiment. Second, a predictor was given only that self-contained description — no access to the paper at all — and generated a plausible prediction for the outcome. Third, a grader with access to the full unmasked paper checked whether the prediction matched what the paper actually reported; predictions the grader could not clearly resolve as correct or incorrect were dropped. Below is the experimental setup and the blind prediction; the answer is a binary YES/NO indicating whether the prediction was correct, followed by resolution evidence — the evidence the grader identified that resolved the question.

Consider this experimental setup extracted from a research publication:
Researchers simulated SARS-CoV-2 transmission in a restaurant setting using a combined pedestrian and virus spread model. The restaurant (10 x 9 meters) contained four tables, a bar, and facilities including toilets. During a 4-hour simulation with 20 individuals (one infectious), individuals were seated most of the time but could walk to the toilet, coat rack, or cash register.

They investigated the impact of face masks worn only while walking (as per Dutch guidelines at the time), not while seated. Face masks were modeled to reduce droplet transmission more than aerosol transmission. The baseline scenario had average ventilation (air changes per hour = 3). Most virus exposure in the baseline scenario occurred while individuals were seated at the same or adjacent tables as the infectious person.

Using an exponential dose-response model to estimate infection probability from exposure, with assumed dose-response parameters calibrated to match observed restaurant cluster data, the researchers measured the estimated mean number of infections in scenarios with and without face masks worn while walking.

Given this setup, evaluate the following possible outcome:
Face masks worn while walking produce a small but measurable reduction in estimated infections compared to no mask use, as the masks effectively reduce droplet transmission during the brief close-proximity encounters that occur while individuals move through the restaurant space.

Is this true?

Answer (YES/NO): YES